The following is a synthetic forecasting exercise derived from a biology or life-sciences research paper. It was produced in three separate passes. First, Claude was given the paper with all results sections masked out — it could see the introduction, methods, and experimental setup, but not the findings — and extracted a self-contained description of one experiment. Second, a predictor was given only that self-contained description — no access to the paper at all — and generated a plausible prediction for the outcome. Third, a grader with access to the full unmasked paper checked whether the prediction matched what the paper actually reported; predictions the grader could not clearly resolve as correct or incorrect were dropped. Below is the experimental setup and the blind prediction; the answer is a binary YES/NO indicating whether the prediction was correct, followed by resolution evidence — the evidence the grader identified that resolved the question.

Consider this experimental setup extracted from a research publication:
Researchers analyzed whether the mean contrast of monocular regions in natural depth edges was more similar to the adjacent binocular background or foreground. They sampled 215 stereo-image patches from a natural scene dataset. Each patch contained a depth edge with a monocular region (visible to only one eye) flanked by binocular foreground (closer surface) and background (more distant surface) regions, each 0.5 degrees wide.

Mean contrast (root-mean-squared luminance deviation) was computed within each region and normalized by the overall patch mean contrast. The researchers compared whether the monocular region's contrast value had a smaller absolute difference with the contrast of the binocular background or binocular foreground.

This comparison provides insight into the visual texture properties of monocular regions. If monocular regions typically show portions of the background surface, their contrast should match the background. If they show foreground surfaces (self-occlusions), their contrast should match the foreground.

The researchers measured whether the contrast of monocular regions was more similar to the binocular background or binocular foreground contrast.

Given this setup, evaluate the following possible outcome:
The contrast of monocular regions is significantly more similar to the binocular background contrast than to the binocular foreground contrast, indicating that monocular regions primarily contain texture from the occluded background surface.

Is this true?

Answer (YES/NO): YES